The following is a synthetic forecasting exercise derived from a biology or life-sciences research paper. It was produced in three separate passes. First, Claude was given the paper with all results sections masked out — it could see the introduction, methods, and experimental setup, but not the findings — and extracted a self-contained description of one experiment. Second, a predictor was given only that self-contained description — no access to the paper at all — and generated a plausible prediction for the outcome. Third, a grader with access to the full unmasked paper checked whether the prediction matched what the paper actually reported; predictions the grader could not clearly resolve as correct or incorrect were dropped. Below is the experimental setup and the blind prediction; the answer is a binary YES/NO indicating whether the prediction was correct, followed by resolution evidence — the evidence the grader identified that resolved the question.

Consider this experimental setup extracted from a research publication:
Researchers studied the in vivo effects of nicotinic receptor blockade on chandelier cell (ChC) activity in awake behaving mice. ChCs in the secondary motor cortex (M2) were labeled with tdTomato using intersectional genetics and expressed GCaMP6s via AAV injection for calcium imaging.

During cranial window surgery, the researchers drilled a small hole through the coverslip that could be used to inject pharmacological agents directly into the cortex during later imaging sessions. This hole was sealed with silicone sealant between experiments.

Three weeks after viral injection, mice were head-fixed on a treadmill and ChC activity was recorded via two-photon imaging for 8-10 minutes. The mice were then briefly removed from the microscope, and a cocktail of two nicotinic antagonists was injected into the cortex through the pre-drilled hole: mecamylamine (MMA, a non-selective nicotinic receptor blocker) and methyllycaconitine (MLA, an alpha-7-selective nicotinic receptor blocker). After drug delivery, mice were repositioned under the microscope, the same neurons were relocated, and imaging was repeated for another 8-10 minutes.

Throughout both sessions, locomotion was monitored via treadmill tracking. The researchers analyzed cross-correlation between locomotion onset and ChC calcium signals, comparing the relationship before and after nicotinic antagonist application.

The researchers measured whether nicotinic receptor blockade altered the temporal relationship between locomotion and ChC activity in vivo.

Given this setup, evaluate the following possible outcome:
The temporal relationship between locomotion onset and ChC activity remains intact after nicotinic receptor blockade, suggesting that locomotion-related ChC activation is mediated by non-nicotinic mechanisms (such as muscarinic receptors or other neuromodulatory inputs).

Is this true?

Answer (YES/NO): NO